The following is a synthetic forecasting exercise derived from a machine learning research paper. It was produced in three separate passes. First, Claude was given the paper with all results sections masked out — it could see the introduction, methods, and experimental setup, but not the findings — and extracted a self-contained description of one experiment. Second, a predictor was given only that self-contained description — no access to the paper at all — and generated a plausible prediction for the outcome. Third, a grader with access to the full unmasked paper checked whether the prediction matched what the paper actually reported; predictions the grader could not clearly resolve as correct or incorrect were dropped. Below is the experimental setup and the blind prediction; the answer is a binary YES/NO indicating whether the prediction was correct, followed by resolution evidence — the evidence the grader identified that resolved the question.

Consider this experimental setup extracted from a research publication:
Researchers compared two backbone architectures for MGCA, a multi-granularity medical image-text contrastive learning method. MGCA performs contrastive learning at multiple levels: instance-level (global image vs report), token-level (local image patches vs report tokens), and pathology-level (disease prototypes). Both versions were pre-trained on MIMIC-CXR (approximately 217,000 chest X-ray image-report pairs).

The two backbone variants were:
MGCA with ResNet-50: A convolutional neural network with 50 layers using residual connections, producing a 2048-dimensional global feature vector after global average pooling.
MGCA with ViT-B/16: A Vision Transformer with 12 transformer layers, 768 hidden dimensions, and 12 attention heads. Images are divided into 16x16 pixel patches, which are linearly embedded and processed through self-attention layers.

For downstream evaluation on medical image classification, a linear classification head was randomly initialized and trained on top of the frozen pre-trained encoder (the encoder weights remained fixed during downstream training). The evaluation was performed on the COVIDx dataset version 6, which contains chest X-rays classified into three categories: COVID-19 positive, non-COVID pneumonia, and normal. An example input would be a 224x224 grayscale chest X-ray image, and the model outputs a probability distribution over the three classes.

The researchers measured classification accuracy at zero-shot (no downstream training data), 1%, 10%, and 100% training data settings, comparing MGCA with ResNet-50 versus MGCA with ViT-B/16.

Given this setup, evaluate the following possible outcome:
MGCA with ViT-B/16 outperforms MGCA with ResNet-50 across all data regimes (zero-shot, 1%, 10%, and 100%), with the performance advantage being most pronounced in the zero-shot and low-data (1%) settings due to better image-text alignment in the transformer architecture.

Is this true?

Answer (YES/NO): YES